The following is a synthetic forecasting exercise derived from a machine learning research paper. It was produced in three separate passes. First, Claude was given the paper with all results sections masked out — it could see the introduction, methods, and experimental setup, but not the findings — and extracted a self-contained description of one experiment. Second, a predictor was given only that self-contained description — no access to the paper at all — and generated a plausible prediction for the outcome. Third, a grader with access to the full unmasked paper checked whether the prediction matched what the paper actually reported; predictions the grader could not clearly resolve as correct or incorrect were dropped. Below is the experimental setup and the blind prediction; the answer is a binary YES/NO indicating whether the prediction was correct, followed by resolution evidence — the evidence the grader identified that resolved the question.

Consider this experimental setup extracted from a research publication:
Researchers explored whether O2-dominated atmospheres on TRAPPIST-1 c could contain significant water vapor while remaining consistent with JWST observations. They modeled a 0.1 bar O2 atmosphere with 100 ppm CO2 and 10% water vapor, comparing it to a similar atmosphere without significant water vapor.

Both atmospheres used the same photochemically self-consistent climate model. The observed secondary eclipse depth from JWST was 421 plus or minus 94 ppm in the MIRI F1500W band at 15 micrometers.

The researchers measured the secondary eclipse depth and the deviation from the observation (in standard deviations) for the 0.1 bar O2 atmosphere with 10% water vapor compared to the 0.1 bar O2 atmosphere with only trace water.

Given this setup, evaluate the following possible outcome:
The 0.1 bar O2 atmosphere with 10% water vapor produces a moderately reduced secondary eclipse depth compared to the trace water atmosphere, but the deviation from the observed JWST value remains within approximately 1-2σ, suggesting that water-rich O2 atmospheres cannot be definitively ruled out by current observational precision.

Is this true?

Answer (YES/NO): YES